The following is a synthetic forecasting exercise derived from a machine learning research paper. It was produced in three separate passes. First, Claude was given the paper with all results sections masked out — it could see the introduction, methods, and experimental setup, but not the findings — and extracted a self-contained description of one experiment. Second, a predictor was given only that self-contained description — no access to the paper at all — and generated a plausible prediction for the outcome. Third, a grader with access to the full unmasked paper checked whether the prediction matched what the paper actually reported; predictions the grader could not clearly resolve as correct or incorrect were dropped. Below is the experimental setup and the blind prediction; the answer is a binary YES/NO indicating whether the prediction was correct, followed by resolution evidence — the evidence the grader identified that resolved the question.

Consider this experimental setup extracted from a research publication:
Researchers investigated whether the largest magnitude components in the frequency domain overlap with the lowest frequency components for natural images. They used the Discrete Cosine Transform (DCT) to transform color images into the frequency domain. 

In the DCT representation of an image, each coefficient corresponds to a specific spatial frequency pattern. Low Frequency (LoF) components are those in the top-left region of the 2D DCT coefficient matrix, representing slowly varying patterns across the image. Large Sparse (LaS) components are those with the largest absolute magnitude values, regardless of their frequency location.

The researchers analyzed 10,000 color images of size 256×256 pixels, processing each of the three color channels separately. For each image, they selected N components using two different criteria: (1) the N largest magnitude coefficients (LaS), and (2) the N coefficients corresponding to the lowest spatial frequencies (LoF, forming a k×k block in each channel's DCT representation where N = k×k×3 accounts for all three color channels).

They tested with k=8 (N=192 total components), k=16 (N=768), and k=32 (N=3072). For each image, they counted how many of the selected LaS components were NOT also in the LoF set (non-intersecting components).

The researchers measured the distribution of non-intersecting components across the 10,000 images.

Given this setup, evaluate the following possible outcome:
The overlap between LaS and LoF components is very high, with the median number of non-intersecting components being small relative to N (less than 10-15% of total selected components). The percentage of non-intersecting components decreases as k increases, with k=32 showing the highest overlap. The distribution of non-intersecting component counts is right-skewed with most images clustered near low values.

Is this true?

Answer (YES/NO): NO